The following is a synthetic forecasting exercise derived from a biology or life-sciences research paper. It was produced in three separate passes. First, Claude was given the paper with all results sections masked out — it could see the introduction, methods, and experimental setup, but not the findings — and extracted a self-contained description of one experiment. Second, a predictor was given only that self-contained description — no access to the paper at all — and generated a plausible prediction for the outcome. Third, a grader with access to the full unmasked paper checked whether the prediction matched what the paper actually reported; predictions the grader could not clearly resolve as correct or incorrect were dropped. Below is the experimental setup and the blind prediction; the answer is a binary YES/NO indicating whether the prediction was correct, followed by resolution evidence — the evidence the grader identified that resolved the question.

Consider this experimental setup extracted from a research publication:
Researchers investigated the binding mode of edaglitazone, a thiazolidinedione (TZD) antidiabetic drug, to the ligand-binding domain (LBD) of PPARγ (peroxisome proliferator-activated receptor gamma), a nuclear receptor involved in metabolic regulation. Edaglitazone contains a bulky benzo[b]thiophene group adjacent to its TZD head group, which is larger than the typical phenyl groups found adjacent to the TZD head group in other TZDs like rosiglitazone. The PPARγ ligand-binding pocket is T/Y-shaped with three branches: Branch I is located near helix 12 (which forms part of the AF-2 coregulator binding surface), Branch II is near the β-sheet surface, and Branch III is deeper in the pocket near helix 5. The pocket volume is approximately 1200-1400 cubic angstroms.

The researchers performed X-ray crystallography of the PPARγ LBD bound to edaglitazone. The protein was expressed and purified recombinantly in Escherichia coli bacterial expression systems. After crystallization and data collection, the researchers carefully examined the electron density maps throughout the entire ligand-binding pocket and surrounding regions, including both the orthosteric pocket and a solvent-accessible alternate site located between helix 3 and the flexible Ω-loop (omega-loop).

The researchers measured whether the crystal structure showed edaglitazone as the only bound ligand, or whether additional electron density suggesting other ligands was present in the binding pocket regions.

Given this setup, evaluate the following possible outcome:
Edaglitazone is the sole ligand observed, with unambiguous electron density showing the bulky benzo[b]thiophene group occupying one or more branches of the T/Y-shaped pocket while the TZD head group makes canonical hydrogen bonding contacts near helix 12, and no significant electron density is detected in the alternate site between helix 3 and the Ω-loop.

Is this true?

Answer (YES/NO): NO